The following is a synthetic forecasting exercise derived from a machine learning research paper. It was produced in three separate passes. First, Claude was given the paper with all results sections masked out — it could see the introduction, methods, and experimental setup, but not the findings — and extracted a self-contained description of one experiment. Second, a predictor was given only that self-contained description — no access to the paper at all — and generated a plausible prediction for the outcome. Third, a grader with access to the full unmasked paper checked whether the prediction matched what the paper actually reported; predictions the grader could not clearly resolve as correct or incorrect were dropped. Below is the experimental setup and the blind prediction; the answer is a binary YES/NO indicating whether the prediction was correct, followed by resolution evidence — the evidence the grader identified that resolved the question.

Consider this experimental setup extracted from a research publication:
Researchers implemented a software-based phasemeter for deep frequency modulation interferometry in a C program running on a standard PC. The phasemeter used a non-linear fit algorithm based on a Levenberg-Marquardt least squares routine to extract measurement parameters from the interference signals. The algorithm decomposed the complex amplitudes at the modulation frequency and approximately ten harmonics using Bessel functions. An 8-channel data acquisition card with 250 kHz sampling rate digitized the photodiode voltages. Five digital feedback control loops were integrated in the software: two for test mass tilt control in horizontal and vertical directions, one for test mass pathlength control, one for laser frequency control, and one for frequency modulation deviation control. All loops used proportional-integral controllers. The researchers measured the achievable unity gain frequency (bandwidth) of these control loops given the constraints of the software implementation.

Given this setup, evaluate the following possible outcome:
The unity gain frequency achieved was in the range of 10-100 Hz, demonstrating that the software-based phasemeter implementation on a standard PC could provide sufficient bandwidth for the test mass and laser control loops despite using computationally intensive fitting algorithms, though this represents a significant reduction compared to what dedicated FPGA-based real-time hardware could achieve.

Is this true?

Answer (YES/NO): NO